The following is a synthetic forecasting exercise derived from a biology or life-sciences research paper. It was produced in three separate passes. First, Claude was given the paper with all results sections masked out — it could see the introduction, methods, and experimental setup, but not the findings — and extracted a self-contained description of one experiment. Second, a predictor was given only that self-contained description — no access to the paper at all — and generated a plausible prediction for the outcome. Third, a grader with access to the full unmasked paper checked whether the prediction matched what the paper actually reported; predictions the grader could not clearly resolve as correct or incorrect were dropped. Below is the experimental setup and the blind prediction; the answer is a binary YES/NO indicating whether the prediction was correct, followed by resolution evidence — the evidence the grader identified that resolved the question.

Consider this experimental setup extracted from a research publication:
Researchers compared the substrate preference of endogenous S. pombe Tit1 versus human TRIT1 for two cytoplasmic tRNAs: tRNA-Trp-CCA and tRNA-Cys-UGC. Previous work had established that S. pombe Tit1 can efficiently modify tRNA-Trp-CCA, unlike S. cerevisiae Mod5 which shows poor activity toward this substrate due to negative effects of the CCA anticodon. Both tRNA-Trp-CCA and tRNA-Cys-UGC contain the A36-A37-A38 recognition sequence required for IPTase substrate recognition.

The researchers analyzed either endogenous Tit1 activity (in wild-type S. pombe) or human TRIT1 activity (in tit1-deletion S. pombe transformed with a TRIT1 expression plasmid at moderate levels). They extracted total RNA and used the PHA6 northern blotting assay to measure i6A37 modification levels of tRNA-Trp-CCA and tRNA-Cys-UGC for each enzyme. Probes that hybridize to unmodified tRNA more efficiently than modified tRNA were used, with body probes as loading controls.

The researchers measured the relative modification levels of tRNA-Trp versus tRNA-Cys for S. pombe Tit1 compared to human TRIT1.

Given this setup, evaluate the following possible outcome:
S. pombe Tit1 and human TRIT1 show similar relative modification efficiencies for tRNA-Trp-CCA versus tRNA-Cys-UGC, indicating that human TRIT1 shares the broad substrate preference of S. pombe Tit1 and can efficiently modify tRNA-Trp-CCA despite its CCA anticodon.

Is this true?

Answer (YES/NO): NO